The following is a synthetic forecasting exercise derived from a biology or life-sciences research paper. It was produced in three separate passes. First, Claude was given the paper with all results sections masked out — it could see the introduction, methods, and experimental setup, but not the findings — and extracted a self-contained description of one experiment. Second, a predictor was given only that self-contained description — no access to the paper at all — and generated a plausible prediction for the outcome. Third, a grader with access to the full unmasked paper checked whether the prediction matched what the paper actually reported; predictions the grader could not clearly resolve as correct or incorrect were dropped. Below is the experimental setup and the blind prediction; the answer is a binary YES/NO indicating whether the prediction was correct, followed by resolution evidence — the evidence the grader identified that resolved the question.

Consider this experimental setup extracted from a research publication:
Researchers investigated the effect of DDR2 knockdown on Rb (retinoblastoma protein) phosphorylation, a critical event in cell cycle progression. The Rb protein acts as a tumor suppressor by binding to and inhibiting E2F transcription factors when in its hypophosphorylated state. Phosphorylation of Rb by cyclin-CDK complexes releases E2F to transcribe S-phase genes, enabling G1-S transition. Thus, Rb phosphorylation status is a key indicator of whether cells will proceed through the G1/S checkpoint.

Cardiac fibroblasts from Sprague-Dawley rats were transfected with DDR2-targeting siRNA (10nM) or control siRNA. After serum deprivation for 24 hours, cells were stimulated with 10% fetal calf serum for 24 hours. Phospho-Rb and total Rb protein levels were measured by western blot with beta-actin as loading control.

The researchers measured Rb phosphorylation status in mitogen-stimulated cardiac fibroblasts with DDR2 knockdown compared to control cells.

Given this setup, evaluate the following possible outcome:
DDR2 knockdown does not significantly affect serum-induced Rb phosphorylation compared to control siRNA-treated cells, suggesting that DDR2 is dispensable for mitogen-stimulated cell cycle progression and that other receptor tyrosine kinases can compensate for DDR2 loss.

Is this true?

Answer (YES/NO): NO